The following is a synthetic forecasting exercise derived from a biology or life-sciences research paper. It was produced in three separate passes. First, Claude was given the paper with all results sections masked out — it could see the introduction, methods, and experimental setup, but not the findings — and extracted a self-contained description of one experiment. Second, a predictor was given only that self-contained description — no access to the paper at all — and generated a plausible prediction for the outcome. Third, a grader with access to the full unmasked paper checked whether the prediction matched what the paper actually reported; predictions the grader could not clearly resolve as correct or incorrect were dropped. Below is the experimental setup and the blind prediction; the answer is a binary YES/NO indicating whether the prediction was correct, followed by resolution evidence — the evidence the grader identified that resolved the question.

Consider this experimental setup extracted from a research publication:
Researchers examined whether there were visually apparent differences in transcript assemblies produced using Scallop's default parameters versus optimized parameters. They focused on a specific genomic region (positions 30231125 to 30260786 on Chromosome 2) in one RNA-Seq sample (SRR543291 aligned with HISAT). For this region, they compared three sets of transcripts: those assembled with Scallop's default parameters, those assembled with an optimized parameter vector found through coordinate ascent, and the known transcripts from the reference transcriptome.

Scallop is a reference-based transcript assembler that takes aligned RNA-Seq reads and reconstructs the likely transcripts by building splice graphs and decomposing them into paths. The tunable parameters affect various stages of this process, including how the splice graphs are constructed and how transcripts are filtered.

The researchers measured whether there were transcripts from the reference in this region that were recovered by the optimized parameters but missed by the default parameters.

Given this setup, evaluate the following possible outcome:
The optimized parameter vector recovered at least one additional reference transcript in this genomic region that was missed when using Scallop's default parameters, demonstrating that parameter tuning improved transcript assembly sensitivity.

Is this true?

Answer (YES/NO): YES